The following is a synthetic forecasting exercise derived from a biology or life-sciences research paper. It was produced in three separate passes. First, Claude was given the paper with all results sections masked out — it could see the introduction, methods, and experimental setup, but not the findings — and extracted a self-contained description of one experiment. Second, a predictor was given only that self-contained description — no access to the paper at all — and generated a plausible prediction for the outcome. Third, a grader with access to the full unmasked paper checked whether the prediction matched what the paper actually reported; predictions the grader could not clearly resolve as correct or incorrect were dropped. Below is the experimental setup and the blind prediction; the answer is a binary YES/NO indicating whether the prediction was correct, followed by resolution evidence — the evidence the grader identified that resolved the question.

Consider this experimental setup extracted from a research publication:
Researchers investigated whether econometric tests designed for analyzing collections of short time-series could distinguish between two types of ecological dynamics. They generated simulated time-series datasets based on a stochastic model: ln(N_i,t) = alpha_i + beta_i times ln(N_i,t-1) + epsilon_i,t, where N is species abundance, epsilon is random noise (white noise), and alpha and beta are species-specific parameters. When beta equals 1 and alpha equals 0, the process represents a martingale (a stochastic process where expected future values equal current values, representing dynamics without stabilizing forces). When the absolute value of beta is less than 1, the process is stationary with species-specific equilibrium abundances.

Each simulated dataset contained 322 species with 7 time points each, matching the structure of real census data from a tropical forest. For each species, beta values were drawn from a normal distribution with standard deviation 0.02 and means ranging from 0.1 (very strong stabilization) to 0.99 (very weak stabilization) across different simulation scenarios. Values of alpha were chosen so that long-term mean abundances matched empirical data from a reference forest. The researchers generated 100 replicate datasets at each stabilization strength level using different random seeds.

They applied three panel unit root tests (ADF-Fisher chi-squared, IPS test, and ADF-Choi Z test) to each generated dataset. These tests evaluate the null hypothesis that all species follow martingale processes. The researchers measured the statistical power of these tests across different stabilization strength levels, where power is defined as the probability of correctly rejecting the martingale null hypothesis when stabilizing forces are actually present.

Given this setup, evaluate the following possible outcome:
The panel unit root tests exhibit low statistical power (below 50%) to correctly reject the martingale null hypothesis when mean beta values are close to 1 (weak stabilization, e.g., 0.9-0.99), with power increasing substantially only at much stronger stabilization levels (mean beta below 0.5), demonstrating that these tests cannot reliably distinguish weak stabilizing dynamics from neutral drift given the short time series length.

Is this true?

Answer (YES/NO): NO